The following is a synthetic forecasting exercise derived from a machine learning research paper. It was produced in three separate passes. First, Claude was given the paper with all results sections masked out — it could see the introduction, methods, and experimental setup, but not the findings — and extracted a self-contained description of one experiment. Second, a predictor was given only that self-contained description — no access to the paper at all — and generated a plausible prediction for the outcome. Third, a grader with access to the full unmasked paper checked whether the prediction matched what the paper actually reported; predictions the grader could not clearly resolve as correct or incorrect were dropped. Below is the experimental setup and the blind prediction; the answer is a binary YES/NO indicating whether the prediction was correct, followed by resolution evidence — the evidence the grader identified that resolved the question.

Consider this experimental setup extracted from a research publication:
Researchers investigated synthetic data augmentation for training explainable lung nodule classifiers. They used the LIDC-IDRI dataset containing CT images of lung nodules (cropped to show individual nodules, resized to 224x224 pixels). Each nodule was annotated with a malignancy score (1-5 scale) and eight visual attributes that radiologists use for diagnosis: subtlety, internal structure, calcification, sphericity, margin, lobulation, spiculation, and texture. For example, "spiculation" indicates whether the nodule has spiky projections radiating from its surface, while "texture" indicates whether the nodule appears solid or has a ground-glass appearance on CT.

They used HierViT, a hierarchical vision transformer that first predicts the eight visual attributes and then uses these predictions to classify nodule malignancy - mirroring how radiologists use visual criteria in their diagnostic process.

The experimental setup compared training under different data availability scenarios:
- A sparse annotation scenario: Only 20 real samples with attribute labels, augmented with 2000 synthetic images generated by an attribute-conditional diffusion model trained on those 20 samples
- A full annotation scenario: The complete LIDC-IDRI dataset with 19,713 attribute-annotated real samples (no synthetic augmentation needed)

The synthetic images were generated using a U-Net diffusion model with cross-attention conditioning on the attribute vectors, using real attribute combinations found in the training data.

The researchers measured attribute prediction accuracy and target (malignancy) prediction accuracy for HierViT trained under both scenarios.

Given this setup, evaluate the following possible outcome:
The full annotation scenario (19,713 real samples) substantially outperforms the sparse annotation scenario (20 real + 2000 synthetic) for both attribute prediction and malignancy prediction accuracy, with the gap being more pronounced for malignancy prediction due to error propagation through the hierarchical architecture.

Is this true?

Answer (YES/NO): NO